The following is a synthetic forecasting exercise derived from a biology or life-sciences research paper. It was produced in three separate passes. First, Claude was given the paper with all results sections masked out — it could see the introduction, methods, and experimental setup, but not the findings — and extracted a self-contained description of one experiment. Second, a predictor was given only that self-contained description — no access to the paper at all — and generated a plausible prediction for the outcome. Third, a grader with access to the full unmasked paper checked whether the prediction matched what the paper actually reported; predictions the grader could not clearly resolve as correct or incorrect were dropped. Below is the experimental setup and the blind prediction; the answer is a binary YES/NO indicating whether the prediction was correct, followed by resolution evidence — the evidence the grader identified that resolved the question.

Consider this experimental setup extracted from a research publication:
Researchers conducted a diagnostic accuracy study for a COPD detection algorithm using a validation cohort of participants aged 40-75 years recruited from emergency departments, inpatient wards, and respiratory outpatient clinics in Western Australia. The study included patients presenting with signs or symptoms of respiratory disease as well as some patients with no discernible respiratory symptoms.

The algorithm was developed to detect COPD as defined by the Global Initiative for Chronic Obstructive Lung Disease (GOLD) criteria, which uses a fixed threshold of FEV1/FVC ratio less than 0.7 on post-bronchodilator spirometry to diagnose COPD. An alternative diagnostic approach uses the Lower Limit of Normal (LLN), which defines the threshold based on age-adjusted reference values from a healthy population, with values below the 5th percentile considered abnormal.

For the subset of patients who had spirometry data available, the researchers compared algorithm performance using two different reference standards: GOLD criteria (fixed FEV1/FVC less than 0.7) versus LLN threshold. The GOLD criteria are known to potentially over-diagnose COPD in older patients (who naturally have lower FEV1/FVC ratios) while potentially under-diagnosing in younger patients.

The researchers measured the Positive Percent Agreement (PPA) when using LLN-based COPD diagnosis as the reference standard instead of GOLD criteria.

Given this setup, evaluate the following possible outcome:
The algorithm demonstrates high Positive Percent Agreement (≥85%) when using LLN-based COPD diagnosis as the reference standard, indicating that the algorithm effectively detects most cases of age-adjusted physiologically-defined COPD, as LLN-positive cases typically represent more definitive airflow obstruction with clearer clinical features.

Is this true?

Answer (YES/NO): YES